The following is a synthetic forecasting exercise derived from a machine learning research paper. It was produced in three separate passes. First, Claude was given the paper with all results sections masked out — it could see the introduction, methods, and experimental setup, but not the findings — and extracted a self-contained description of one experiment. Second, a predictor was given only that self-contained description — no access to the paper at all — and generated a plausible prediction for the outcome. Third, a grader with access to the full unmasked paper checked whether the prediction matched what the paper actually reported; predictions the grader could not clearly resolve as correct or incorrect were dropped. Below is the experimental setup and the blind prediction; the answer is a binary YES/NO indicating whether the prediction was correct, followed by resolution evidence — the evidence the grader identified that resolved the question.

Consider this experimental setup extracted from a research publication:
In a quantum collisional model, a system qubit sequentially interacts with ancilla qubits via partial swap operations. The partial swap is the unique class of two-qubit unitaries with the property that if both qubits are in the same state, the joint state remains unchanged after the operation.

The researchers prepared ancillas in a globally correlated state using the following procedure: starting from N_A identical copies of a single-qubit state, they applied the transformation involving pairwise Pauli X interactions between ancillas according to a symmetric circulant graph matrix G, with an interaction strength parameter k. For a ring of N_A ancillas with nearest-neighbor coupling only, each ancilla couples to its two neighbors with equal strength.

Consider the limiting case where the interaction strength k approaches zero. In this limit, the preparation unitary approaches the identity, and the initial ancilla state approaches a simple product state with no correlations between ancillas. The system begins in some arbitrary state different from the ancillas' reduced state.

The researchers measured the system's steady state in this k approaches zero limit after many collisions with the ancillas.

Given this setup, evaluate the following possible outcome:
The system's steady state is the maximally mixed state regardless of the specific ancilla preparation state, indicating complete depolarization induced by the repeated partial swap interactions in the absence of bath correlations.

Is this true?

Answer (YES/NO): NO